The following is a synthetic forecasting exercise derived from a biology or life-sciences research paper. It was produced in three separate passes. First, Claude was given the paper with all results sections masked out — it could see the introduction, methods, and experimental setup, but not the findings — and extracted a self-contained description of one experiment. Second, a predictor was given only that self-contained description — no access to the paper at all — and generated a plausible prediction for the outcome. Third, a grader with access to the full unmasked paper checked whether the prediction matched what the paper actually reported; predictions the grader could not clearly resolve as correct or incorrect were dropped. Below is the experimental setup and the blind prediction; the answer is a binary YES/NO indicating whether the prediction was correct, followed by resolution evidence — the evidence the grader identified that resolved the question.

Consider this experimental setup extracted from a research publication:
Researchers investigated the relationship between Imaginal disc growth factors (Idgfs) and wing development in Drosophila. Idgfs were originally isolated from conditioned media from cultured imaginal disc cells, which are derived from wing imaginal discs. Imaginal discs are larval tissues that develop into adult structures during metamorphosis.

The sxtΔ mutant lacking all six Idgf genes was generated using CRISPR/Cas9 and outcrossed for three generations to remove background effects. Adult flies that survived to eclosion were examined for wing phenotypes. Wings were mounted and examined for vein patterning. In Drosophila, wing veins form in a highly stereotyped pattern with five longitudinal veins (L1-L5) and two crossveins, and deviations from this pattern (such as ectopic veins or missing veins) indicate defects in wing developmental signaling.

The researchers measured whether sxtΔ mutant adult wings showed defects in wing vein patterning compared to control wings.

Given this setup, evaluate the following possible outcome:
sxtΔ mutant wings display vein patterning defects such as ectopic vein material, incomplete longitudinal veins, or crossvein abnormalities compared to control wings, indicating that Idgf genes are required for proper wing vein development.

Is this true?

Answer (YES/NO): YES